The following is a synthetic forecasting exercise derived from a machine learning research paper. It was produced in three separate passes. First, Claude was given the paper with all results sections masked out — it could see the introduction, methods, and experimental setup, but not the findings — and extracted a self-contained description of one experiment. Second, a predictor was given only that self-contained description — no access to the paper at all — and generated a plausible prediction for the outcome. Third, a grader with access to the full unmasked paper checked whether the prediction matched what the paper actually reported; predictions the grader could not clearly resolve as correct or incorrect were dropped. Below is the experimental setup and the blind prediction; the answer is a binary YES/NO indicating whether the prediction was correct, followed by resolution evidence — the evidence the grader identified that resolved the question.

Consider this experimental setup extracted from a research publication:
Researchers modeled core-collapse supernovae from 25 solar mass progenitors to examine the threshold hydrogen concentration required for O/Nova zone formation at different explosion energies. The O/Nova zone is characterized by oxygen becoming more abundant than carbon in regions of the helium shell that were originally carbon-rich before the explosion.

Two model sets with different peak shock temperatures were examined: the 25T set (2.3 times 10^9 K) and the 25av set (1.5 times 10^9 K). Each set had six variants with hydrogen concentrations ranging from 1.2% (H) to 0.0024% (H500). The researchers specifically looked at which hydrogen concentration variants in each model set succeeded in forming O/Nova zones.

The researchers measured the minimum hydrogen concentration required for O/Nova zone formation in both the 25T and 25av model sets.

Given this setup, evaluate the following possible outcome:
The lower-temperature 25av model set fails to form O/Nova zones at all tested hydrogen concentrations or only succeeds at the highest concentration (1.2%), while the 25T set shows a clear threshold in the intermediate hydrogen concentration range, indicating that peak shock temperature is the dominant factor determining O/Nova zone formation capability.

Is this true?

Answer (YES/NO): NO